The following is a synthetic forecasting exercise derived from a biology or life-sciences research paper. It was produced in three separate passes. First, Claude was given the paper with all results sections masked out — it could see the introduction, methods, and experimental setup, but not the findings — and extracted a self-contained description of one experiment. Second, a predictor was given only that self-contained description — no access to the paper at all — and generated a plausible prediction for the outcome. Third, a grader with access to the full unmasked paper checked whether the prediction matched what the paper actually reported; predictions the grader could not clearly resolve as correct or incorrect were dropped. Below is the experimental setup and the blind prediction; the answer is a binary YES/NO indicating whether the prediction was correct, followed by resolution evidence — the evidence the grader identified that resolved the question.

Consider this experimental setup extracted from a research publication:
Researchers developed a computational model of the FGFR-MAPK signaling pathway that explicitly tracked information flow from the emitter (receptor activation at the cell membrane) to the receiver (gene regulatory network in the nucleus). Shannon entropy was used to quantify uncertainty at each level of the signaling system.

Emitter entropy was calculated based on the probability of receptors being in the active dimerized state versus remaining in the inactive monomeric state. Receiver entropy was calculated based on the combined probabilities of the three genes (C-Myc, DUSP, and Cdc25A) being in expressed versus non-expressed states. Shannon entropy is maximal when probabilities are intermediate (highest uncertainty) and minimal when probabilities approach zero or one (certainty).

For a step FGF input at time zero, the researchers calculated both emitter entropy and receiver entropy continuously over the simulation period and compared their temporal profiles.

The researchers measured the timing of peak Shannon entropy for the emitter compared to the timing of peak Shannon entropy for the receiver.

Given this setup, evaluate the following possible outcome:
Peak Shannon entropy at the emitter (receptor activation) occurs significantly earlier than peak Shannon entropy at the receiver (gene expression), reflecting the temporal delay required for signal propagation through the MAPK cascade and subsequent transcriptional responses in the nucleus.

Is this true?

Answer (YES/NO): NO